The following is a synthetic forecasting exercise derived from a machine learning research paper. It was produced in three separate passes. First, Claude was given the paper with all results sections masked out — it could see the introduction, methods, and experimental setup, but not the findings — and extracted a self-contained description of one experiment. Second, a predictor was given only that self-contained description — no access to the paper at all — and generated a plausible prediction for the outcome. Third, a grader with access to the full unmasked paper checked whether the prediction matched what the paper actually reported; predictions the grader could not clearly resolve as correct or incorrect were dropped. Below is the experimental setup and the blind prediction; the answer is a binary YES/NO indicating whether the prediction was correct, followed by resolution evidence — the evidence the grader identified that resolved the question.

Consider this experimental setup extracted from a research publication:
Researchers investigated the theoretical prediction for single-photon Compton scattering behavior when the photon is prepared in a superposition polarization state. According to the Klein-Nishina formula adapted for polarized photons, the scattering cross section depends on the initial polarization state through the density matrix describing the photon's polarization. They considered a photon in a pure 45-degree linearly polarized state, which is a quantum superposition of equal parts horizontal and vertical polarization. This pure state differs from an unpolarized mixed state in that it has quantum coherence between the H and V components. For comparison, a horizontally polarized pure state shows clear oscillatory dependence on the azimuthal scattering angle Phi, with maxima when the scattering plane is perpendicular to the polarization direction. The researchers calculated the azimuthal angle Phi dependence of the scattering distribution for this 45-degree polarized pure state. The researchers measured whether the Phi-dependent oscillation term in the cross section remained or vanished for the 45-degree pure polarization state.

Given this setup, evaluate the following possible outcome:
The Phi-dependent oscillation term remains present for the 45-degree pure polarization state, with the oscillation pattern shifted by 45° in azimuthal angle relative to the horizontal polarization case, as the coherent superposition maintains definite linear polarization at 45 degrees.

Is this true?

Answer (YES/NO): NO